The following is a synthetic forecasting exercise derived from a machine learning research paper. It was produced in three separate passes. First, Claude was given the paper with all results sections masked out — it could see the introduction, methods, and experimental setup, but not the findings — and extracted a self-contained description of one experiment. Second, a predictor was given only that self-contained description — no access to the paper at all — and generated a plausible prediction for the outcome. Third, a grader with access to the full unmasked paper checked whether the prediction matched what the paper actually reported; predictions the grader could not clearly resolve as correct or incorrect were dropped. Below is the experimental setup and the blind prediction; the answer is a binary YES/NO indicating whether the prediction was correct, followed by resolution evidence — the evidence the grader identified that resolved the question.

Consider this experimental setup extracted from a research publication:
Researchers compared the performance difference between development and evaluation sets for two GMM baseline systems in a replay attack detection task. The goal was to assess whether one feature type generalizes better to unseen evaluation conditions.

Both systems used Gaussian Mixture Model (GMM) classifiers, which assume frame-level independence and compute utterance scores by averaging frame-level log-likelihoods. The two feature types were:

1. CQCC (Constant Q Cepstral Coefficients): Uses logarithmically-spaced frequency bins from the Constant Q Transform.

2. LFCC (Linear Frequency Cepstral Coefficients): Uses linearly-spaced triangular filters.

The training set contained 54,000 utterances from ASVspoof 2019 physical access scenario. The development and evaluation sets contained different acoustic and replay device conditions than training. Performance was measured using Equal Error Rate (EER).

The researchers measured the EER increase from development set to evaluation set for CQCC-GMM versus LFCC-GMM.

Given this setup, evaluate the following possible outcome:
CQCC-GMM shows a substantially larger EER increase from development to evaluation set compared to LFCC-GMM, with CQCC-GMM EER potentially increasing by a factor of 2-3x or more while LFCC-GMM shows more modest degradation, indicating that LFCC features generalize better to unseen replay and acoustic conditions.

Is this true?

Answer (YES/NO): NO